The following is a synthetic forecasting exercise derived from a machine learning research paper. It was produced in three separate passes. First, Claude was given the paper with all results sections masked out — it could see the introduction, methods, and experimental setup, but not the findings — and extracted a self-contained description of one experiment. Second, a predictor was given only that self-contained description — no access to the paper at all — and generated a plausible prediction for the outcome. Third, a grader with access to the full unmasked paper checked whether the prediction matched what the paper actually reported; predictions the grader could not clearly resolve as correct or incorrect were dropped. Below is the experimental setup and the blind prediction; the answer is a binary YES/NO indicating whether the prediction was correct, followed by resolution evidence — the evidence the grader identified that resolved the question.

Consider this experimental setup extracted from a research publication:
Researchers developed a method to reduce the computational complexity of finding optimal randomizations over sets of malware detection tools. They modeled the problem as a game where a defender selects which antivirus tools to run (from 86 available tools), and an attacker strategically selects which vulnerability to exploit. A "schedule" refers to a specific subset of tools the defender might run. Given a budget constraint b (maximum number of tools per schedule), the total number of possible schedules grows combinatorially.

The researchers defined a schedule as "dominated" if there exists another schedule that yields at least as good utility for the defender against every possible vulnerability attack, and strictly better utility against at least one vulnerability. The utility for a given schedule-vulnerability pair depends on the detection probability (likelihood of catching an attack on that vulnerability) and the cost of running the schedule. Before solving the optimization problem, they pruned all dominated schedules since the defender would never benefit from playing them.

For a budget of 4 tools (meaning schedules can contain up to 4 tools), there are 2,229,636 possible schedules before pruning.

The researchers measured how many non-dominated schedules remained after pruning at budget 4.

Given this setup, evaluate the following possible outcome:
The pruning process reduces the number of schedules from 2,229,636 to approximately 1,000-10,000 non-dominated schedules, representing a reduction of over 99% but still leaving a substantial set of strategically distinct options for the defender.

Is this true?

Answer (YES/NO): NO